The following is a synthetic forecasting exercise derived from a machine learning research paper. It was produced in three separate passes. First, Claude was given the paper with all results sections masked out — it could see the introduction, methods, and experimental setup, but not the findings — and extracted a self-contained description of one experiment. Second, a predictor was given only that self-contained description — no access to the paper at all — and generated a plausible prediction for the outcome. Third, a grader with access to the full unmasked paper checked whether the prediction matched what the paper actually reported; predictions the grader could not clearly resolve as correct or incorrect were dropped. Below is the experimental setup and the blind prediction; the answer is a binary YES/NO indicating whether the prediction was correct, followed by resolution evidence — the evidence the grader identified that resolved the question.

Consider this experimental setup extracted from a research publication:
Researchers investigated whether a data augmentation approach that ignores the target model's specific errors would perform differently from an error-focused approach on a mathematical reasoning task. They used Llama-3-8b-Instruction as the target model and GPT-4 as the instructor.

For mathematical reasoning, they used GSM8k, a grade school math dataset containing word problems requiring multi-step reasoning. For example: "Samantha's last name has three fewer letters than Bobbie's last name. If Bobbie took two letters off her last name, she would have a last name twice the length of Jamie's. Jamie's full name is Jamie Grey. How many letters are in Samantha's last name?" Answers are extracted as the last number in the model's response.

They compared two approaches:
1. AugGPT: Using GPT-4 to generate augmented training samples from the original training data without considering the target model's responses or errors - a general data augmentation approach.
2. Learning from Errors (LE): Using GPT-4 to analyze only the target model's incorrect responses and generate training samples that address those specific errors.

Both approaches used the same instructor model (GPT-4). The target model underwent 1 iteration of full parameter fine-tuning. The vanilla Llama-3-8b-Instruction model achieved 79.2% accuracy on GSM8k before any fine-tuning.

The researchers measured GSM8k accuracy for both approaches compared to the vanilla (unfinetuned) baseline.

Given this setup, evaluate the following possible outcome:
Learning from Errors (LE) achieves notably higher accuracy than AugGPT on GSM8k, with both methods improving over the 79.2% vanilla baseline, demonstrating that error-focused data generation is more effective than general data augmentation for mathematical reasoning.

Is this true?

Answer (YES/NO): NO